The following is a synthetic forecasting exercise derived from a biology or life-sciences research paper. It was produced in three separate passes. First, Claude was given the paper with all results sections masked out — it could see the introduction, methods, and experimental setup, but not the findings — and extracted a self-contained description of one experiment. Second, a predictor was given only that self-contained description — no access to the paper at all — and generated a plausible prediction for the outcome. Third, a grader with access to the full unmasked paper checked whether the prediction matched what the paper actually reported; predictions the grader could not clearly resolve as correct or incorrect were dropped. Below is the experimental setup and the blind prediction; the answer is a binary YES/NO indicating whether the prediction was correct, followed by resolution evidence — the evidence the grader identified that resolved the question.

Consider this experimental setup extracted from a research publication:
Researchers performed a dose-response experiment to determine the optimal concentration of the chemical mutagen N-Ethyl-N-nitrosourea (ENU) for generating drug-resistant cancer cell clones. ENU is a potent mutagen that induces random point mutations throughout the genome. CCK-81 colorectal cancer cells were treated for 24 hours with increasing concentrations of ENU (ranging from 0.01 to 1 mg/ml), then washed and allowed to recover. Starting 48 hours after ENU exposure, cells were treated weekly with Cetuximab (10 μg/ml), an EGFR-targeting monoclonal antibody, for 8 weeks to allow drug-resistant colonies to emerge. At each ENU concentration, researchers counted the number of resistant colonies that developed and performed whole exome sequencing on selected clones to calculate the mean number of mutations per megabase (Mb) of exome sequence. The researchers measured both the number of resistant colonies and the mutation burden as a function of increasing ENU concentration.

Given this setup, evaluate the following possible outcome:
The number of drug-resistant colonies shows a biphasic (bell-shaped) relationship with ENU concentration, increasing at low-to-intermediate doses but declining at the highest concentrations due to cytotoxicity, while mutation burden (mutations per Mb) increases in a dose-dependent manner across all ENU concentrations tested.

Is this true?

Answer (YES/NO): NO